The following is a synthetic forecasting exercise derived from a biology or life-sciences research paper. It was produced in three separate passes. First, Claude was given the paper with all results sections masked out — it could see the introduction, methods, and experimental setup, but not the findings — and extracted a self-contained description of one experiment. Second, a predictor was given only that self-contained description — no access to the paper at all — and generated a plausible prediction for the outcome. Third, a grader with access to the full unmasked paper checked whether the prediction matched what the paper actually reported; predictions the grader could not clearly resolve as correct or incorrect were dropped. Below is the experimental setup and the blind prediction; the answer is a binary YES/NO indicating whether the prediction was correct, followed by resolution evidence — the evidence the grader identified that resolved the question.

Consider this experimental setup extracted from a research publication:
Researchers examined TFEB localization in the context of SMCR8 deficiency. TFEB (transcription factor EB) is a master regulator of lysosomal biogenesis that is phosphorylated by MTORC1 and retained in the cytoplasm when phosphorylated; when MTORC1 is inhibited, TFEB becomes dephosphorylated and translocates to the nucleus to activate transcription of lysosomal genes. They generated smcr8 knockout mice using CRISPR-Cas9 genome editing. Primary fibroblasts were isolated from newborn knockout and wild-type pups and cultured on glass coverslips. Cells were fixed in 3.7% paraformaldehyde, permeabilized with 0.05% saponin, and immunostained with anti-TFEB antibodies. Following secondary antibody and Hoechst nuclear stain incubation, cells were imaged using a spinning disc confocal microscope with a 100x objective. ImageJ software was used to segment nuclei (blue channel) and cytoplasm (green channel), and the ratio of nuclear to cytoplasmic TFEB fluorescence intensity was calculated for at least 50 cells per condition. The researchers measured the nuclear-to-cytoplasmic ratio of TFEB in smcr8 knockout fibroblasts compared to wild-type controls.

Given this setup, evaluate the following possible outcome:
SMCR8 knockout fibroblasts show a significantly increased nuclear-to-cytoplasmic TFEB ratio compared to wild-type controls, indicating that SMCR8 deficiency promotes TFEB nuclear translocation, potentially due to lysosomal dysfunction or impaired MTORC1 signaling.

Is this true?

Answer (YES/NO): NO